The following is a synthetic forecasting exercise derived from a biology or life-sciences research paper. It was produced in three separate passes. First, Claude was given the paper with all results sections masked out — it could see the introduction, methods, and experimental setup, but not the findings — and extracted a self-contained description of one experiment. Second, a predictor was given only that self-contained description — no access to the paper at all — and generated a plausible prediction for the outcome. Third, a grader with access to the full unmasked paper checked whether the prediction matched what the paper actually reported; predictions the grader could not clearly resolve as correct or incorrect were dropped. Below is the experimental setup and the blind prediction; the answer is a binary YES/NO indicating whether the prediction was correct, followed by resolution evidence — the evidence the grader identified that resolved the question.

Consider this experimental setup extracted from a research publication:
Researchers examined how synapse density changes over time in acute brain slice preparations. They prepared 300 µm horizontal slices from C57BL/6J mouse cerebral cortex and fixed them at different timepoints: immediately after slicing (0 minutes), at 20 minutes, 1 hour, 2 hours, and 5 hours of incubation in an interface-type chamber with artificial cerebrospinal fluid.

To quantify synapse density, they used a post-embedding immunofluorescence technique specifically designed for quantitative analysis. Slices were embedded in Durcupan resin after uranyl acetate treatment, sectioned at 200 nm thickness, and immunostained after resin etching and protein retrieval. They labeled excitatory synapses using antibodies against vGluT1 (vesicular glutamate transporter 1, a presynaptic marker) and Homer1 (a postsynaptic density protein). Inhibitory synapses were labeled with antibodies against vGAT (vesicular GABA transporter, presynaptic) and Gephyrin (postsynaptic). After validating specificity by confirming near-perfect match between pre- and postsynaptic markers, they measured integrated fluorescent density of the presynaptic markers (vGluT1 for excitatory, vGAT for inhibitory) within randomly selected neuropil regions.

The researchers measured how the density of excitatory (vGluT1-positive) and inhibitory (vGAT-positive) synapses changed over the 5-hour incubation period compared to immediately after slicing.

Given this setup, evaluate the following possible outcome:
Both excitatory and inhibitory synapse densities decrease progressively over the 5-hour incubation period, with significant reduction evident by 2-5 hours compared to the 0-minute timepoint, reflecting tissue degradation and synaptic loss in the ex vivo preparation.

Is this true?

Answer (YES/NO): NO